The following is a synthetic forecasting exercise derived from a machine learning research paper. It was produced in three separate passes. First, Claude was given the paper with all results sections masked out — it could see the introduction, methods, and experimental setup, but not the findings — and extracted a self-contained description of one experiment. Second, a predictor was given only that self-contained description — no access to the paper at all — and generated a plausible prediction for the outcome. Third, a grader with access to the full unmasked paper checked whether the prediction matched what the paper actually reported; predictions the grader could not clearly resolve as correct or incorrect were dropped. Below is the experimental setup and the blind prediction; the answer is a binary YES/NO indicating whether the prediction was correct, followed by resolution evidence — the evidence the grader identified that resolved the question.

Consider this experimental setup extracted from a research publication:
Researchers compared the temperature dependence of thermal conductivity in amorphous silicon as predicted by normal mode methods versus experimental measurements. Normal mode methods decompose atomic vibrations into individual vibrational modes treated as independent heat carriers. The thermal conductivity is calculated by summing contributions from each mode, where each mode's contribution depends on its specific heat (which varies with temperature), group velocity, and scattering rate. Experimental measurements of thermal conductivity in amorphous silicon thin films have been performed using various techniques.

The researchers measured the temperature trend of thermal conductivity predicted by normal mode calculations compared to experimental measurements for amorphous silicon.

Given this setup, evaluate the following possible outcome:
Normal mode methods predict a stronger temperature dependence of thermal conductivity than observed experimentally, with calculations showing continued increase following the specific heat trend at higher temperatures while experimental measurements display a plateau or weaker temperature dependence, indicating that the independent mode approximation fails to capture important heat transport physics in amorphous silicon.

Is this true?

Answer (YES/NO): NO